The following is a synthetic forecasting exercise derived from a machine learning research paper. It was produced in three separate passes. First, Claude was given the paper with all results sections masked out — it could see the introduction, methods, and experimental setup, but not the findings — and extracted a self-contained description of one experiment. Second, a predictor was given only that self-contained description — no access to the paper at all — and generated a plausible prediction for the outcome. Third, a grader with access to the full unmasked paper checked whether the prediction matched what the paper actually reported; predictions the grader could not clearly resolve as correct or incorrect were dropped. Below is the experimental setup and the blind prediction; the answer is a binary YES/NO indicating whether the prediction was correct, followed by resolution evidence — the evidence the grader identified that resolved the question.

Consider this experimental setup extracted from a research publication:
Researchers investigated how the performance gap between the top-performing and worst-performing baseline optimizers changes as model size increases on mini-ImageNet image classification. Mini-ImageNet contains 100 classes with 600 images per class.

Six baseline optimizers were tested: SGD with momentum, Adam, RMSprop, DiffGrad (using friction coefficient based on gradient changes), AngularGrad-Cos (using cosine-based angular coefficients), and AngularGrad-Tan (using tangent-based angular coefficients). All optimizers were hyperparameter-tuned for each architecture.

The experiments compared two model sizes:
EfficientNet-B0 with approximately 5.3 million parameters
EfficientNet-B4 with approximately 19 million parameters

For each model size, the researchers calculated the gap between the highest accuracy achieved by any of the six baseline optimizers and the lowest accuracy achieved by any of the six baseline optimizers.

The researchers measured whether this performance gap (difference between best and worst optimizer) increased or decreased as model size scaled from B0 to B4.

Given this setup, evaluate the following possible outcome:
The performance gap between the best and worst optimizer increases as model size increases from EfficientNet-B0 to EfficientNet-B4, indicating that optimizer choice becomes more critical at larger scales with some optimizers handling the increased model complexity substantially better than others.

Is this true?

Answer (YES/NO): YES